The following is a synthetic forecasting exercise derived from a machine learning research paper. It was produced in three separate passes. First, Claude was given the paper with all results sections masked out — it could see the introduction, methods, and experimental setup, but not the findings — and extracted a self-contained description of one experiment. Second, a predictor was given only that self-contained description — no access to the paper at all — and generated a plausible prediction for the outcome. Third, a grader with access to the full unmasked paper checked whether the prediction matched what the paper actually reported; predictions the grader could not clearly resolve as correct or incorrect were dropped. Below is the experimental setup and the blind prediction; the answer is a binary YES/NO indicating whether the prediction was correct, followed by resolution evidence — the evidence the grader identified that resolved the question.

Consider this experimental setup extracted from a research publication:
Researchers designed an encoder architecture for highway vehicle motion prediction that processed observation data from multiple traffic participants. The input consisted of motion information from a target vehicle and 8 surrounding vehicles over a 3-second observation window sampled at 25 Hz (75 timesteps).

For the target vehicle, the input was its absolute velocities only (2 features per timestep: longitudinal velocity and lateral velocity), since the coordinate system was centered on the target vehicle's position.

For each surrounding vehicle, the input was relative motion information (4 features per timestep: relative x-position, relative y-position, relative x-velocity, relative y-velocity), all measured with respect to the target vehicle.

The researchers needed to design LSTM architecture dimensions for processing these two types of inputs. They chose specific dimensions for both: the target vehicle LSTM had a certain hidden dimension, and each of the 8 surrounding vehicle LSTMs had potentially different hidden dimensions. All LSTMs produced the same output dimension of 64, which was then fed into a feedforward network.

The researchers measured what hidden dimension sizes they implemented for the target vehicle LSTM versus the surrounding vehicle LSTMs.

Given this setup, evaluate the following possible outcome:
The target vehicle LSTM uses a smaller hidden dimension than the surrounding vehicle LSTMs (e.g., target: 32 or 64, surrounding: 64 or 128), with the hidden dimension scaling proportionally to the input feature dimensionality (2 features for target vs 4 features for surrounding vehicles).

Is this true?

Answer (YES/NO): NO